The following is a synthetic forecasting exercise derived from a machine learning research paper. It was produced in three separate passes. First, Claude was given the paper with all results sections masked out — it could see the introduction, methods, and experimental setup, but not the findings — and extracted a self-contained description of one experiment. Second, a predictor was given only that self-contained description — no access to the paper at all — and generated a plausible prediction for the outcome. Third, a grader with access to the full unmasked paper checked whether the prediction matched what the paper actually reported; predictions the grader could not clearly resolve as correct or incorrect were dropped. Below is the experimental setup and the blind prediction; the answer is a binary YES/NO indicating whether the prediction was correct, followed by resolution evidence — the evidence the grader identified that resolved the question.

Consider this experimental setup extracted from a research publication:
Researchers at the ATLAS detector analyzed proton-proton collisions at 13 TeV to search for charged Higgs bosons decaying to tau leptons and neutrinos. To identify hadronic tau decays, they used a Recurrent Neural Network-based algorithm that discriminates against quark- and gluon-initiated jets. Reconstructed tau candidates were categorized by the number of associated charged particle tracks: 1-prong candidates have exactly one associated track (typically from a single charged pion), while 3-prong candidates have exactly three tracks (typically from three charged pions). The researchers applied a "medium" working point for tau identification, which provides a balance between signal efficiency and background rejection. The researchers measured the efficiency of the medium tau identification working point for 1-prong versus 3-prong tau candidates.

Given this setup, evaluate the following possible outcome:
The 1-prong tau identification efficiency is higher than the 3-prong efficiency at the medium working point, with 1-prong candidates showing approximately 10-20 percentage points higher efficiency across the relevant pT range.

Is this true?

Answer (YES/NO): YES